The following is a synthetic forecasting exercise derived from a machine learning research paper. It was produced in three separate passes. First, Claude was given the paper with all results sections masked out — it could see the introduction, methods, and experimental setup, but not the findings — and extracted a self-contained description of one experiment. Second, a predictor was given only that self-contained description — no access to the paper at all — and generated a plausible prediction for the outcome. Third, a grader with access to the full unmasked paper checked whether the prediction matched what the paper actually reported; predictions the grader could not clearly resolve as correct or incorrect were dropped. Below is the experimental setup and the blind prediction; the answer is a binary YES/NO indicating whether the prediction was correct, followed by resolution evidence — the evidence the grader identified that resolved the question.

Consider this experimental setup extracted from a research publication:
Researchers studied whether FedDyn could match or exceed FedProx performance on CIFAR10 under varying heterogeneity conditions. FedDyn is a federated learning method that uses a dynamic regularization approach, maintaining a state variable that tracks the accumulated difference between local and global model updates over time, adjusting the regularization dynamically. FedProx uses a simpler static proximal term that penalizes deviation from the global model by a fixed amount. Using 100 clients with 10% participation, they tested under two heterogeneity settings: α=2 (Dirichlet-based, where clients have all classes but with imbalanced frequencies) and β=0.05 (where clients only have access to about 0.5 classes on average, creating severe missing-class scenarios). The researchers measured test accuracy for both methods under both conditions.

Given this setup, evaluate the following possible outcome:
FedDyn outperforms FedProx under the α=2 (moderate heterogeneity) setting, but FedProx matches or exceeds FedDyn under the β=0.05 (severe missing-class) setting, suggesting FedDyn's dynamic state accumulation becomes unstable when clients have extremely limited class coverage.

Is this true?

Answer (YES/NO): YES